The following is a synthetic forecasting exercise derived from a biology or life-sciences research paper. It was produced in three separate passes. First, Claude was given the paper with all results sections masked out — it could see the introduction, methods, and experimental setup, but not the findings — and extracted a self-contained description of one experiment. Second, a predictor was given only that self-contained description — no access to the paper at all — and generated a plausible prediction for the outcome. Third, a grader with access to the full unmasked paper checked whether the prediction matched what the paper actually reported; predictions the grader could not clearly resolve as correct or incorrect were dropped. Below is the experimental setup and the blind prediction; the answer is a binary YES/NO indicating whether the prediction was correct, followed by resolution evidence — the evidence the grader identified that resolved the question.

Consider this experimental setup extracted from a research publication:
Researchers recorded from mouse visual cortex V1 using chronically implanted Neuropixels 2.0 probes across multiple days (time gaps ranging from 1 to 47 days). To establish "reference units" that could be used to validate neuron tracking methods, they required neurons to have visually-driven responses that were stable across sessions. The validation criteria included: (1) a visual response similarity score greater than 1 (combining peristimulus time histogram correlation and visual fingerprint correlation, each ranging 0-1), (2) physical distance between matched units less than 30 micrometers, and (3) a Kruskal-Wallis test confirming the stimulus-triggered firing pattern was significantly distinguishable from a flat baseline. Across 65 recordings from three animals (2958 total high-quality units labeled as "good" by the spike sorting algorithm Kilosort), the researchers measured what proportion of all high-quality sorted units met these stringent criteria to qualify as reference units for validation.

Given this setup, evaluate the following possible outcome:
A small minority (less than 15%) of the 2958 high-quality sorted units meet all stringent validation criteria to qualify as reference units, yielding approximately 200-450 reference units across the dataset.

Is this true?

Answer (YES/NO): NO